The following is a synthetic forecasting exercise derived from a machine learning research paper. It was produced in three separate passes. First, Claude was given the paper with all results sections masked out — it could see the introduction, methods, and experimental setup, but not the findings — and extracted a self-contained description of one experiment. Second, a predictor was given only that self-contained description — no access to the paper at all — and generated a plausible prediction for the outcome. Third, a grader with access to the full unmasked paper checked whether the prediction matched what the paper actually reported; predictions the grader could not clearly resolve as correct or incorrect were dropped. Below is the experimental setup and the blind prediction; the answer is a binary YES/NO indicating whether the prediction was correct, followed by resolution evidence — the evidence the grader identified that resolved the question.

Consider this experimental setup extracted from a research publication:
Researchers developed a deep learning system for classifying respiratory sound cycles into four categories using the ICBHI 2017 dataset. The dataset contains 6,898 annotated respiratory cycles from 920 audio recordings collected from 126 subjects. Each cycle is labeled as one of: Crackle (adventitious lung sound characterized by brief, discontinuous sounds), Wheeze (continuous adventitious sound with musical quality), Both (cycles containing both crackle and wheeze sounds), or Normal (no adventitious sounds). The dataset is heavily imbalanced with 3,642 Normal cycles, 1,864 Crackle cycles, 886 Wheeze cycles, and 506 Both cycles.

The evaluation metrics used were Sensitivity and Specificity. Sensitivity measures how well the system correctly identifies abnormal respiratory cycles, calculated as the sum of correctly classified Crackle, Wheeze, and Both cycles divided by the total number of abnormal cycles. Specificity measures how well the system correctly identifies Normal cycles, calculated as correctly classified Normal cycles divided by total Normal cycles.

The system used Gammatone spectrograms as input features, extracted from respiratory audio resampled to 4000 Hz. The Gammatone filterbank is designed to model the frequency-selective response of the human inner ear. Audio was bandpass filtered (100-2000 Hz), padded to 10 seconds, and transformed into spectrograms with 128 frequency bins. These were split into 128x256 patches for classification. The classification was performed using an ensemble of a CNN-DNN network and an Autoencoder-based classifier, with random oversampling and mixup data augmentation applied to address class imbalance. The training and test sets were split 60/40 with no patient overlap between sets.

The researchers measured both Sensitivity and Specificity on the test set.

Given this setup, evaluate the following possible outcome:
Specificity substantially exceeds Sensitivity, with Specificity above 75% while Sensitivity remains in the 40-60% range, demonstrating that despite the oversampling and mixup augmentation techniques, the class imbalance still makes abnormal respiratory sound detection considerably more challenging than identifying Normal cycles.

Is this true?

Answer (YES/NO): NO